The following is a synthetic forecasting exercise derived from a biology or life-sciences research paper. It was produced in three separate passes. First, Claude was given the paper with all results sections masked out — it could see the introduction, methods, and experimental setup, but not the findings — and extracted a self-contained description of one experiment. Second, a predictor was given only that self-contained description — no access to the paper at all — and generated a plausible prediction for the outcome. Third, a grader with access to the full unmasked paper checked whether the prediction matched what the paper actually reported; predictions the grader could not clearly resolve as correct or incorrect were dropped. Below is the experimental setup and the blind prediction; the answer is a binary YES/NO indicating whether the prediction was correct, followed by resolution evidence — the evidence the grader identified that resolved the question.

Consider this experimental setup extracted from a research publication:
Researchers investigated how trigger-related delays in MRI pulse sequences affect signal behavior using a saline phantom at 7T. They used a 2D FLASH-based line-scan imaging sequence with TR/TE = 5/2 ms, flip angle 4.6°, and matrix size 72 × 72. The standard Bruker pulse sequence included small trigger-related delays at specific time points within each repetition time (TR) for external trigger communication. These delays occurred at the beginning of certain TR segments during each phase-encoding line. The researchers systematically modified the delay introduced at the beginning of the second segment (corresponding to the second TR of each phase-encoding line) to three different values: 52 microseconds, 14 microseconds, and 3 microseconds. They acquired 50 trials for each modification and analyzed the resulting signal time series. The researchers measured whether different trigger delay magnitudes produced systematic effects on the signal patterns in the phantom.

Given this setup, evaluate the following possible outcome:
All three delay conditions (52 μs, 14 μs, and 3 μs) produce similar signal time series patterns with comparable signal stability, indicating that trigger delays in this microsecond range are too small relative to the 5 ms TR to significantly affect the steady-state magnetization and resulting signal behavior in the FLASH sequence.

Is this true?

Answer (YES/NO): NO